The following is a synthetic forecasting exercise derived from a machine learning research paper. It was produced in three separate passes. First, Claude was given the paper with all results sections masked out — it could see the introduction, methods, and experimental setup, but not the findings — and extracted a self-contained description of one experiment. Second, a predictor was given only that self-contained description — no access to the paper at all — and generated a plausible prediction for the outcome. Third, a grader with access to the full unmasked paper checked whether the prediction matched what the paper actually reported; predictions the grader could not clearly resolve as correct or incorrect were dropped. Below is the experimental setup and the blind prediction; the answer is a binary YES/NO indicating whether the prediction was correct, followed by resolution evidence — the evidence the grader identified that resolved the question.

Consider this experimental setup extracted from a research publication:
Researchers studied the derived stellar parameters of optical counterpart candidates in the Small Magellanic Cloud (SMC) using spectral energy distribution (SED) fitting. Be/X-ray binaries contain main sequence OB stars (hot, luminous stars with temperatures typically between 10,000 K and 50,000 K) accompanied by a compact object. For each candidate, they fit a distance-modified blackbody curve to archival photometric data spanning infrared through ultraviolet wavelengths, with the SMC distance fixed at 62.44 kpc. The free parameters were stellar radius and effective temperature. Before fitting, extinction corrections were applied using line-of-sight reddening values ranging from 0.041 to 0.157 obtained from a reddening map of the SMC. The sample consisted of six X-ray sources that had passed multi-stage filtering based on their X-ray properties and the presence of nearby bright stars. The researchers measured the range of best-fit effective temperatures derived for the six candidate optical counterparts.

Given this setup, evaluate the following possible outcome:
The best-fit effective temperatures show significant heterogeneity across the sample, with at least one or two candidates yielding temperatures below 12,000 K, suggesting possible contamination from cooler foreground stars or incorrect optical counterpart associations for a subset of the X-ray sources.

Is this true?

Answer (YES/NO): NO